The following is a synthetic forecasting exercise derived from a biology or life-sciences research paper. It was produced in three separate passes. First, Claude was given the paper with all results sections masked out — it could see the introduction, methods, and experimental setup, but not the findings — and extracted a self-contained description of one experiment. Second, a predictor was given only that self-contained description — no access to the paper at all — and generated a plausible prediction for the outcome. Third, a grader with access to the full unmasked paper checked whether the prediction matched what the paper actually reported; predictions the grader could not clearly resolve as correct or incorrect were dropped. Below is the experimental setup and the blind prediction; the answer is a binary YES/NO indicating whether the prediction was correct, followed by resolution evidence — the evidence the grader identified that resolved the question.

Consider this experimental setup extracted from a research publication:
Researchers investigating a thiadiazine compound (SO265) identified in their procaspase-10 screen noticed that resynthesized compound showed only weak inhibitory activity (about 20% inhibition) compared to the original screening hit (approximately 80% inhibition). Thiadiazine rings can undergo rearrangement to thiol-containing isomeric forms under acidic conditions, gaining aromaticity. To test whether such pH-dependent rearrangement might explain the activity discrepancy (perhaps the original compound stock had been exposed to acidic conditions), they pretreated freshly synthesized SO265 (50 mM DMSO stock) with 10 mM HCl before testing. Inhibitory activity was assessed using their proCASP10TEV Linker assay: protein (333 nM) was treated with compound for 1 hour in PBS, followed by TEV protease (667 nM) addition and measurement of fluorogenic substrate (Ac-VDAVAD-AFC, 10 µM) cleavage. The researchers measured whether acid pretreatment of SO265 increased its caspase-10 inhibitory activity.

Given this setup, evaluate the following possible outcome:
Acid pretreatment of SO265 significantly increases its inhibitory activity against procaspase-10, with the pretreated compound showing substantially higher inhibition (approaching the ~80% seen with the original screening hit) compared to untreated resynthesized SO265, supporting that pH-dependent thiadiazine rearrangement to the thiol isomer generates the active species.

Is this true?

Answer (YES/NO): NO